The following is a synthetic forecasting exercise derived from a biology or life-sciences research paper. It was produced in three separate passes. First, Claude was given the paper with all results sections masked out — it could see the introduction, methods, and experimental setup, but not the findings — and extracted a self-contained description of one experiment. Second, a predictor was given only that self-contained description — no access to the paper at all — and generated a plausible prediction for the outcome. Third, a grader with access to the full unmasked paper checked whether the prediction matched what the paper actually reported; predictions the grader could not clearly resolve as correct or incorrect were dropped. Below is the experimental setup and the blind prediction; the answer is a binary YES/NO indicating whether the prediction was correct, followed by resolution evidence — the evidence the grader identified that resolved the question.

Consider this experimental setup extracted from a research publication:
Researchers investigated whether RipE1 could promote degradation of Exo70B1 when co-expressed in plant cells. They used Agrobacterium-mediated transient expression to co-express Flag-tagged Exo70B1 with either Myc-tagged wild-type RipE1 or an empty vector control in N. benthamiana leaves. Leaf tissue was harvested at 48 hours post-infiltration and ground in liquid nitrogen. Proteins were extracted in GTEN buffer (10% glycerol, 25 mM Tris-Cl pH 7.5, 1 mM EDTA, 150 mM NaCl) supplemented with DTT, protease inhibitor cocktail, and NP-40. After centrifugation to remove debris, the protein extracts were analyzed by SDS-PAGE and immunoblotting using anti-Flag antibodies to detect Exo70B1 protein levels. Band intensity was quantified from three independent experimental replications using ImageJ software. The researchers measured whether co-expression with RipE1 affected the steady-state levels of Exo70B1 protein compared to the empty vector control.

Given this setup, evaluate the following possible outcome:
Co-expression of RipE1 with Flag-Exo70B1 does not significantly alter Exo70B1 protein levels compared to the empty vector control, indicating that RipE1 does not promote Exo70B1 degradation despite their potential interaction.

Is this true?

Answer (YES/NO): NO